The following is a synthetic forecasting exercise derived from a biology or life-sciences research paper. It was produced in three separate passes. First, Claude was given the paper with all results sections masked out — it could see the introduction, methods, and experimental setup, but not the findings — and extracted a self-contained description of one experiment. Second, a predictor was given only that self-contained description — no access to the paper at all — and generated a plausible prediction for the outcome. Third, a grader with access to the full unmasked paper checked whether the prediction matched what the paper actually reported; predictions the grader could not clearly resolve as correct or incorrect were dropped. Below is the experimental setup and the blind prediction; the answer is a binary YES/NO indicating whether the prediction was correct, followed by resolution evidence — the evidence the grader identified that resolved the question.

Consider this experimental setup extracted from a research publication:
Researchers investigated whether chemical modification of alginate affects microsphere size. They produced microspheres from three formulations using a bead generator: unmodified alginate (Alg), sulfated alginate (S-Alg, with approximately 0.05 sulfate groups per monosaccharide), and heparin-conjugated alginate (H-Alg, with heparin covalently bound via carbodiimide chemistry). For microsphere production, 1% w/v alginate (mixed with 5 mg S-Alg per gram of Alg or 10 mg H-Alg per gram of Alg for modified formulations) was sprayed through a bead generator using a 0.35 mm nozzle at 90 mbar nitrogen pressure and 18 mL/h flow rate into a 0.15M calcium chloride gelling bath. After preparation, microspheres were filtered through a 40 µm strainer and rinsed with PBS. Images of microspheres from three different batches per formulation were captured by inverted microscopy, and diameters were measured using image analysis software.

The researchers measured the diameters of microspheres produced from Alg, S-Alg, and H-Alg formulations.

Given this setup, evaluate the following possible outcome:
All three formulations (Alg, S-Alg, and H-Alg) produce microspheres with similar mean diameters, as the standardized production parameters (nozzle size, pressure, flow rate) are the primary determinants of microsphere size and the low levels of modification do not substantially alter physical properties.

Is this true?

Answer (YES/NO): YES